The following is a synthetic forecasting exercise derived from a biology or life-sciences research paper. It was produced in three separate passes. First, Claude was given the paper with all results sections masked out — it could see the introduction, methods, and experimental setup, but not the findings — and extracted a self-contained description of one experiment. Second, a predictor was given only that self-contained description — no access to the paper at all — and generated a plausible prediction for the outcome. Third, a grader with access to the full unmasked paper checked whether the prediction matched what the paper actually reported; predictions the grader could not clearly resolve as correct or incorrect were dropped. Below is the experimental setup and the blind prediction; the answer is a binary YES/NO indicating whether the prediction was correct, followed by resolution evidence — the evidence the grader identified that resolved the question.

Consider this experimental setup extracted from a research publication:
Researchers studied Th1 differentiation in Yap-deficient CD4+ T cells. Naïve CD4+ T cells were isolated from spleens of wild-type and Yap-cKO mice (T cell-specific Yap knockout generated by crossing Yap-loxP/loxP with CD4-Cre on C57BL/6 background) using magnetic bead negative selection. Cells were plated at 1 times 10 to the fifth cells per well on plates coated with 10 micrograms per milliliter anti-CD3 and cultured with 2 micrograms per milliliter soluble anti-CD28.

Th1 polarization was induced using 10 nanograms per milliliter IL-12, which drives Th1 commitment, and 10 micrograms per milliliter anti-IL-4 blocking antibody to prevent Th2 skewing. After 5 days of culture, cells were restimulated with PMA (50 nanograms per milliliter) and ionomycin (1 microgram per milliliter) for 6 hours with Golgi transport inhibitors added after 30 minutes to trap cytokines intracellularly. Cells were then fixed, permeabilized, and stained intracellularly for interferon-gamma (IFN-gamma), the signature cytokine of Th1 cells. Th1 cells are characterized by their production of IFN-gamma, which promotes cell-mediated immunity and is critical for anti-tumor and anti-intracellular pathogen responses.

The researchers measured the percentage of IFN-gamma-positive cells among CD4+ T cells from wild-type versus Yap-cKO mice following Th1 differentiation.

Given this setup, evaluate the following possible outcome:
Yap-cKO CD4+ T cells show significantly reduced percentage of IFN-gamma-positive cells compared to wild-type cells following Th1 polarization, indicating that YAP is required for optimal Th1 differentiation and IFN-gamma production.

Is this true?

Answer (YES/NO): NO